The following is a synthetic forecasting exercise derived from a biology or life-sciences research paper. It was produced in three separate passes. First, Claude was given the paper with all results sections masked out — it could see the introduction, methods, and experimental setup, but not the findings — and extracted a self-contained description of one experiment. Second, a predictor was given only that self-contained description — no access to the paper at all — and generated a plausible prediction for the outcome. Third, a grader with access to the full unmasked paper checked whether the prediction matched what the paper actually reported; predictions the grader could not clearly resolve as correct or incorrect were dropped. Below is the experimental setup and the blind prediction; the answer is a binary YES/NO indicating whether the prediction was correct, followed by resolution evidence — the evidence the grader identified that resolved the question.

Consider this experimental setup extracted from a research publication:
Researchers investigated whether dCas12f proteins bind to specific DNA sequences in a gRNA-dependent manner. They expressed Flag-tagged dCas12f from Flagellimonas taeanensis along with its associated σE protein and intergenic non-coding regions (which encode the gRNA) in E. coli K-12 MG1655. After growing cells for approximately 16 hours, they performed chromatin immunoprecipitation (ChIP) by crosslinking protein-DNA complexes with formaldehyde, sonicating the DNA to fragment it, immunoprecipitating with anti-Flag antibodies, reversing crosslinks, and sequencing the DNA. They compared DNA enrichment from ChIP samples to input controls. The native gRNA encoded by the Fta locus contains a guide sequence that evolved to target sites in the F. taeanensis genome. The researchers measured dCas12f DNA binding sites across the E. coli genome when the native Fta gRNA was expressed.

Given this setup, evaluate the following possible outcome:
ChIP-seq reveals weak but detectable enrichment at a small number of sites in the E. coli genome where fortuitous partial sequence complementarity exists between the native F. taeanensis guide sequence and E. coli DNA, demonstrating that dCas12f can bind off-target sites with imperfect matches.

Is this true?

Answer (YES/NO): NO